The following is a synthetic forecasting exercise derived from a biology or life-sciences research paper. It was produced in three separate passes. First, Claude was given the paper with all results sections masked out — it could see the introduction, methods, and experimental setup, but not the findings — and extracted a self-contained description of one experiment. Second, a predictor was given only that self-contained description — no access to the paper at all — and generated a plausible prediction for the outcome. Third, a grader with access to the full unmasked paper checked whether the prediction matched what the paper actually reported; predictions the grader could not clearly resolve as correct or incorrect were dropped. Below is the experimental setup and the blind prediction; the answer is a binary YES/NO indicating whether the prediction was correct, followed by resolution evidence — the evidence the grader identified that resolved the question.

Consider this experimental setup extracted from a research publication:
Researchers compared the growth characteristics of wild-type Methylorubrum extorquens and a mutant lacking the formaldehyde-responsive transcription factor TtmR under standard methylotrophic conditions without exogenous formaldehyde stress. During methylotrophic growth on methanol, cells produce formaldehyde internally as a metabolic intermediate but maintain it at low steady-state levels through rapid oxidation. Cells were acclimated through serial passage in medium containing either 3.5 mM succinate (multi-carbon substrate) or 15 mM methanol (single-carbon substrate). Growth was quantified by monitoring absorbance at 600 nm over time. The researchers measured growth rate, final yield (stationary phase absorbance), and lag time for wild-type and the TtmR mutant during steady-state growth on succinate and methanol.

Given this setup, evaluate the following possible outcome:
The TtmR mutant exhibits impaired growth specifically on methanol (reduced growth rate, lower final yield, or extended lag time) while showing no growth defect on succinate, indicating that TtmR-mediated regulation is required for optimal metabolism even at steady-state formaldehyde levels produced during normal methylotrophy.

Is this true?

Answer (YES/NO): NO